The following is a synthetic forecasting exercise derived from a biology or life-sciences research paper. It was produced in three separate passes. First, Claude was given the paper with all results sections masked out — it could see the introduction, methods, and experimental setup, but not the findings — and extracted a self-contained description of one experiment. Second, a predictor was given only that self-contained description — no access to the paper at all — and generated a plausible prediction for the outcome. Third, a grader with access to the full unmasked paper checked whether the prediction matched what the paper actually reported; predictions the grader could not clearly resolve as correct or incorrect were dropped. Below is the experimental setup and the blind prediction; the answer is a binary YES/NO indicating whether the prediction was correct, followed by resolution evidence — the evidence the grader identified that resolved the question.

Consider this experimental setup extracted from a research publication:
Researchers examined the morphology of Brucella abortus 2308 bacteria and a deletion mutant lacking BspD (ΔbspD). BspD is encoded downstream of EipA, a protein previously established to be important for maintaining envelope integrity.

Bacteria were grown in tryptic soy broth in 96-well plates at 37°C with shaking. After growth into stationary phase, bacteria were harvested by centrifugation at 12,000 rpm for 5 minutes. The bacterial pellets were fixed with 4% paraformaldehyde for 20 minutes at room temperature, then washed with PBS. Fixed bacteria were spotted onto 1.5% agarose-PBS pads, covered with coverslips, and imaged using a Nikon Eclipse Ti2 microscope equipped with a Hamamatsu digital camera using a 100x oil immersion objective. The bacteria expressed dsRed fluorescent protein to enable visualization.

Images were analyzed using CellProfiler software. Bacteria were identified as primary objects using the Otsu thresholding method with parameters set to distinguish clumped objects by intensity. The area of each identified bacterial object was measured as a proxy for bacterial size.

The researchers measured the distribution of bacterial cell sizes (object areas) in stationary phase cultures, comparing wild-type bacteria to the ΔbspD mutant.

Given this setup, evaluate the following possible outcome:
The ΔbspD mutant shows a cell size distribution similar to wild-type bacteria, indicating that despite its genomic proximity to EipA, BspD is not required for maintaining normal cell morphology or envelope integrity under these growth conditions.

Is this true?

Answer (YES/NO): NO